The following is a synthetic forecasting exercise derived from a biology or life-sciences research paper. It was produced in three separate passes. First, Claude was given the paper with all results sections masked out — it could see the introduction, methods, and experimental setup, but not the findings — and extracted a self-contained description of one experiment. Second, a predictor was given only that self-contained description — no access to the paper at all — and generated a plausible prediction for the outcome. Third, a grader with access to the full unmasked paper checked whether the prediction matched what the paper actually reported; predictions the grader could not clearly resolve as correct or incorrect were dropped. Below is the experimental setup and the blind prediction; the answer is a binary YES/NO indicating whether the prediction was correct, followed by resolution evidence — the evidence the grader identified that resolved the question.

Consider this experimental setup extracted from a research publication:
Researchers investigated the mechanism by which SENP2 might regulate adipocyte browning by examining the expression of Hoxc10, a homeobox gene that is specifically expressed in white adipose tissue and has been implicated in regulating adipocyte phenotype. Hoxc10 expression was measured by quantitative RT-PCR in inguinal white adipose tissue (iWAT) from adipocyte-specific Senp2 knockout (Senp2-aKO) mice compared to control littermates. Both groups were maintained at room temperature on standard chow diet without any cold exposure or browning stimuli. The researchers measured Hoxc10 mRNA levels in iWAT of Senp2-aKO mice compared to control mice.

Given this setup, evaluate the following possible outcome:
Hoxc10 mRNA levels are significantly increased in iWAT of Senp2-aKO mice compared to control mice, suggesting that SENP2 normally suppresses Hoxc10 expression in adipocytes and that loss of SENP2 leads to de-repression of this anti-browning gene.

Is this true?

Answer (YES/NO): NO